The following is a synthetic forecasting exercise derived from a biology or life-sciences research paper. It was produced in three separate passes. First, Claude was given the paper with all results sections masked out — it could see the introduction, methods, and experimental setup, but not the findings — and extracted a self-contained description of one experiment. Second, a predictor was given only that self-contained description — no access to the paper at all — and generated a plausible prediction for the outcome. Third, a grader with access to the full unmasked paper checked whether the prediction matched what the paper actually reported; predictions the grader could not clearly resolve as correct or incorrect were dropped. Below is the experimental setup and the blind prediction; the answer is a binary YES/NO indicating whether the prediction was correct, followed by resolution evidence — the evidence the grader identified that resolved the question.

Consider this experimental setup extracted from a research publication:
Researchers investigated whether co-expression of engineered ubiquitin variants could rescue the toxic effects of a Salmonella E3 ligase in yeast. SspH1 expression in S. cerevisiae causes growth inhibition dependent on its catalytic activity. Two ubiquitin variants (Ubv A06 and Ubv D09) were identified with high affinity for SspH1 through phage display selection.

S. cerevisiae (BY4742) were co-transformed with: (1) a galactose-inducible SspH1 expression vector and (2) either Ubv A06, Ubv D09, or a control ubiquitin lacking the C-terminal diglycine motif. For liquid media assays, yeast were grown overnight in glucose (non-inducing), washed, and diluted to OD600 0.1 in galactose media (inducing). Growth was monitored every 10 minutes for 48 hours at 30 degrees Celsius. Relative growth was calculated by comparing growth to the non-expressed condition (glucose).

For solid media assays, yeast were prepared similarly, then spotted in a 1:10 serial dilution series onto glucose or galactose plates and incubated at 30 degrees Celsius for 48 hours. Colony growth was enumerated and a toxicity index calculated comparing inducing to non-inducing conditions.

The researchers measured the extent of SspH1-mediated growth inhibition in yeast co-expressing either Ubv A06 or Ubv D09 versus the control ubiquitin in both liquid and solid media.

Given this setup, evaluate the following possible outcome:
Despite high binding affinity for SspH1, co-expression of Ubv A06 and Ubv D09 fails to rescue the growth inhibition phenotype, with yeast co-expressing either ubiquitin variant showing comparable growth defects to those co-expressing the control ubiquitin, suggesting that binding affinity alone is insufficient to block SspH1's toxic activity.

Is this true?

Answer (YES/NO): NO